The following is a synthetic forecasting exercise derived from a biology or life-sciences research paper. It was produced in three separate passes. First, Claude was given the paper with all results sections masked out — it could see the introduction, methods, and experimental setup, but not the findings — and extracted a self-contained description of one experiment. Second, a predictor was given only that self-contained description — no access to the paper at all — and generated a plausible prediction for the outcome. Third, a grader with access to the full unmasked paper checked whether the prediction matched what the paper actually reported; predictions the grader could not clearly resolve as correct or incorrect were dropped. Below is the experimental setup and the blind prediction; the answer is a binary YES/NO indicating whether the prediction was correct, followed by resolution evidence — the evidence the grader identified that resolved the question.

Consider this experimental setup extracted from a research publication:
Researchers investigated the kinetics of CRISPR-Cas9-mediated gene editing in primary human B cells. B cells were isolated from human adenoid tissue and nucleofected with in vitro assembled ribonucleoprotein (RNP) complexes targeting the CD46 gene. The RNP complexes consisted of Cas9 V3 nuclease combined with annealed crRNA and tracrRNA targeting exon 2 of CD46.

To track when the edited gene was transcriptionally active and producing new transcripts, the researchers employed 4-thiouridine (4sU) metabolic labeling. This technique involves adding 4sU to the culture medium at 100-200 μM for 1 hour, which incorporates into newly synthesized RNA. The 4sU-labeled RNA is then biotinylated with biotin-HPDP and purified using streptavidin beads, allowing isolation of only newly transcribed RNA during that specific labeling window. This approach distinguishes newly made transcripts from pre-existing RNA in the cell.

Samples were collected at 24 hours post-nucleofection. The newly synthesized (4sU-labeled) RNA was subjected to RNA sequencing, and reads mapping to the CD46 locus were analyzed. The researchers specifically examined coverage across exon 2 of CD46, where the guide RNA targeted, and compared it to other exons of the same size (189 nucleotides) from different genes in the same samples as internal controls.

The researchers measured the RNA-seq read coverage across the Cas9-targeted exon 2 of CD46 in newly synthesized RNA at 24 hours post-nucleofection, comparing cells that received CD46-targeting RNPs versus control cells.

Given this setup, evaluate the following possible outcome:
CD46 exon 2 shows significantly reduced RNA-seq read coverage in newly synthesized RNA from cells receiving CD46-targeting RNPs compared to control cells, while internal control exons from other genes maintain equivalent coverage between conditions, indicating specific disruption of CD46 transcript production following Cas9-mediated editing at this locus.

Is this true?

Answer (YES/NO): YES